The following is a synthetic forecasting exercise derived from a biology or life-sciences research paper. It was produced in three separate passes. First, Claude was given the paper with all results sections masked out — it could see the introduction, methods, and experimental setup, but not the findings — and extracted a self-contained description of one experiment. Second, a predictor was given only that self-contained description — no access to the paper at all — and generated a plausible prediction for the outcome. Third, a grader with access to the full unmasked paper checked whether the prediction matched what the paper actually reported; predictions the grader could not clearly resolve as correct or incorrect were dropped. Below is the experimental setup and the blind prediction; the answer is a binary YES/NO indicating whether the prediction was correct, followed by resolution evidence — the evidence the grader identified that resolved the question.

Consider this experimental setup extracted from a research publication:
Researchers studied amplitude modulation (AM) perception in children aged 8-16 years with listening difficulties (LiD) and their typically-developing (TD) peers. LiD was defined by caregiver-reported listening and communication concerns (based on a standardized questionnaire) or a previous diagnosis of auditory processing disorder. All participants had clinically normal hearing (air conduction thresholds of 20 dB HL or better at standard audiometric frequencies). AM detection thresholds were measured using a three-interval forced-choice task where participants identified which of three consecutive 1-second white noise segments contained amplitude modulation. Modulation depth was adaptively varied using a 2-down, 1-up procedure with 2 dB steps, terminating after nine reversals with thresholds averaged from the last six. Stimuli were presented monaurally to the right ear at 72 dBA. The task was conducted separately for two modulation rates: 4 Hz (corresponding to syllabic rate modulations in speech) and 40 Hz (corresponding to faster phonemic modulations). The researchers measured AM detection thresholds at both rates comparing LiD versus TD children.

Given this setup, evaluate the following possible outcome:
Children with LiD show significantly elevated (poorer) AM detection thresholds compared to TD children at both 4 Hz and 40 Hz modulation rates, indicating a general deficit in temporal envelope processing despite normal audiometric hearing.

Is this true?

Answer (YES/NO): NO